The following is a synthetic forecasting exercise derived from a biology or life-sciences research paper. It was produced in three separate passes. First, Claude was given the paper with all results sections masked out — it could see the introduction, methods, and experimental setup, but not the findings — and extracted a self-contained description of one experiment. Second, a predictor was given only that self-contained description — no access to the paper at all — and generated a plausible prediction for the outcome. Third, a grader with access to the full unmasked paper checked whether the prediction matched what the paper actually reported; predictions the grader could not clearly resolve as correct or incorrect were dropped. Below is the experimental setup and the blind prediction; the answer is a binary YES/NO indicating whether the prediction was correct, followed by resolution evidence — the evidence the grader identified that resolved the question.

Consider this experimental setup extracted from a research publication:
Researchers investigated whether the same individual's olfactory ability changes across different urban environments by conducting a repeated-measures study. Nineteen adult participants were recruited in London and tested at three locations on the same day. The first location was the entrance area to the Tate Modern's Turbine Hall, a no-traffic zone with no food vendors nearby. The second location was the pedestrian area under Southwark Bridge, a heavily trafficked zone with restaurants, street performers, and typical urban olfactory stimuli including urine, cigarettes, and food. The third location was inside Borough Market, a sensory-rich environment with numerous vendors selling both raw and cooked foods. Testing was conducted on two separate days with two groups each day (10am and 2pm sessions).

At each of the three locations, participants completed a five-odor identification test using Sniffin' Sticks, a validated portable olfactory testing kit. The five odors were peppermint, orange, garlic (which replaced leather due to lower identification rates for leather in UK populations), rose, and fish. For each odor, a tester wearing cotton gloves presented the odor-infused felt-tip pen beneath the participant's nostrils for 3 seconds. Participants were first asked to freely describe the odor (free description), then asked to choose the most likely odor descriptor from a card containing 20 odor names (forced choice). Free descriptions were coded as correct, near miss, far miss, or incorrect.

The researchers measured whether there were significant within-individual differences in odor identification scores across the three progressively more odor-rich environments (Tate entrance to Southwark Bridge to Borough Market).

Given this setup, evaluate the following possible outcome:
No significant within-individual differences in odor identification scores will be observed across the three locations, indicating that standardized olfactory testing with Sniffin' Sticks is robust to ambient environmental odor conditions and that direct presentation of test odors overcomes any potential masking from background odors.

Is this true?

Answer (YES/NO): YES